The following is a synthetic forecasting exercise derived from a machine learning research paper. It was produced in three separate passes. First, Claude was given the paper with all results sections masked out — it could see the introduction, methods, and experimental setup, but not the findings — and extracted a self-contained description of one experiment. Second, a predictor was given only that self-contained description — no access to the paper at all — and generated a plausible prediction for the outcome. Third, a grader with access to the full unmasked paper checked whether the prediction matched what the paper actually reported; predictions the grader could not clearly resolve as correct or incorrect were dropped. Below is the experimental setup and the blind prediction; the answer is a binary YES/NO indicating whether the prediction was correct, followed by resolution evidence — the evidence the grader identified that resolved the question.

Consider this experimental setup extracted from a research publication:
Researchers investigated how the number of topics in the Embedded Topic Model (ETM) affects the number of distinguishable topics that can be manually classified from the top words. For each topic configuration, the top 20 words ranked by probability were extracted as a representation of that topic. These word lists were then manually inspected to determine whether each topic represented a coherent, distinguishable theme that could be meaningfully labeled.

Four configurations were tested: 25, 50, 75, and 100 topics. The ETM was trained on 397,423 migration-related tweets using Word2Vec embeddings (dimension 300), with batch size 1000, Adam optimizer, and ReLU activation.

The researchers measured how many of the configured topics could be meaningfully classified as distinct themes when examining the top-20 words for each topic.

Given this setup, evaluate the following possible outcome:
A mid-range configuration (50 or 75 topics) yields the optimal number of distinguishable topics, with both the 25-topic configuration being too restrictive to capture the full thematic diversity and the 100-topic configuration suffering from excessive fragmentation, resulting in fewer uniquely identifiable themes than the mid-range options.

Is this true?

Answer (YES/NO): NO